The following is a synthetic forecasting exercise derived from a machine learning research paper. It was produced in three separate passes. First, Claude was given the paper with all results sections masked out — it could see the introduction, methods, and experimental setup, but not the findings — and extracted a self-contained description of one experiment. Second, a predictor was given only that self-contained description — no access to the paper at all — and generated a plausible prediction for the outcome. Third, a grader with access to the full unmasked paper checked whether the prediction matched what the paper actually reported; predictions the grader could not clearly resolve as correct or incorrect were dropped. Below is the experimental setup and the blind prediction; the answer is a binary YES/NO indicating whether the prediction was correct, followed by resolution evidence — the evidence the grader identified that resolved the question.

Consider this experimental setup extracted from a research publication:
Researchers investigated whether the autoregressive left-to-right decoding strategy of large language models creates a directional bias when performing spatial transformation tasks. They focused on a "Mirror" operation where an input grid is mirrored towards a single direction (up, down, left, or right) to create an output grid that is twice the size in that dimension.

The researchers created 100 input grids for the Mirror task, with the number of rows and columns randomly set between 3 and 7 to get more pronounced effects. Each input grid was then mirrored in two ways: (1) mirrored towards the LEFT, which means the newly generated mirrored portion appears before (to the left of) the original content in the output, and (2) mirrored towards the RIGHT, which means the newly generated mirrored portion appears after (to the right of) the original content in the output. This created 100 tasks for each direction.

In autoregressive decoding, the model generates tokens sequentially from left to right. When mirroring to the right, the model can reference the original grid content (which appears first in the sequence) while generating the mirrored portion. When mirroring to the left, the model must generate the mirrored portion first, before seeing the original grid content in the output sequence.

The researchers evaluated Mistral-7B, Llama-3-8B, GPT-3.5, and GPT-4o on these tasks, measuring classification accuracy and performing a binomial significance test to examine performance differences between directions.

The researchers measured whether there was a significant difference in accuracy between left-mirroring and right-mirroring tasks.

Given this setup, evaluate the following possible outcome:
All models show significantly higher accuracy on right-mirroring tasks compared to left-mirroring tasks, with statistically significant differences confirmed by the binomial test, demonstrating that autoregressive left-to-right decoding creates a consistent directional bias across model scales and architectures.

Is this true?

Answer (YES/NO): NO